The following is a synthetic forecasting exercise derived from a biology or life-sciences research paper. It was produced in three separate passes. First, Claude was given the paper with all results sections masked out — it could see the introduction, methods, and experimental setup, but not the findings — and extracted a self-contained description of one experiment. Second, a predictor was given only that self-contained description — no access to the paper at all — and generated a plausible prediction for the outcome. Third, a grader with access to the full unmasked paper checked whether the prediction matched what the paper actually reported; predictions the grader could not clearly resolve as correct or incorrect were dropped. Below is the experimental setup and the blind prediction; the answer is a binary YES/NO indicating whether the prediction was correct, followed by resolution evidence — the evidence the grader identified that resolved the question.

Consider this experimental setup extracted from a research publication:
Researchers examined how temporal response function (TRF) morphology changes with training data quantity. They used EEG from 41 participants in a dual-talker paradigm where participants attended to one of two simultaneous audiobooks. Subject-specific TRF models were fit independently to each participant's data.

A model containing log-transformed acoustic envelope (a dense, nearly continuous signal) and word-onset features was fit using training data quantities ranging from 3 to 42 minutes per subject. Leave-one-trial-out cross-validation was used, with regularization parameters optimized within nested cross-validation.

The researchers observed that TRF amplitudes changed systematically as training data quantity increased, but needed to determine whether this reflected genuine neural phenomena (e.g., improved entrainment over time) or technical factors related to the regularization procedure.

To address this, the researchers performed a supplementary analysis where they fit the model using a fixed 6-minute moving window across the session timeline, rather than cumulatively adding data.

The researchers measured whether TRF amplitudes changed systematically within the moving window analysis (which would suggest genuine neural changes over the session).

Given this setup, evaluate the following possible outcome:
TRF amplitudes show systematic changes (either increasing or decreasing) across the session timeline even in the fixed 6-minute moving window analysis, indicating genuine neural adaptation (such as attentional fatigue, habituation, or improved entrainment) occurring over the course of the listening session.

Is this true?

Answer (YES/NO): NO